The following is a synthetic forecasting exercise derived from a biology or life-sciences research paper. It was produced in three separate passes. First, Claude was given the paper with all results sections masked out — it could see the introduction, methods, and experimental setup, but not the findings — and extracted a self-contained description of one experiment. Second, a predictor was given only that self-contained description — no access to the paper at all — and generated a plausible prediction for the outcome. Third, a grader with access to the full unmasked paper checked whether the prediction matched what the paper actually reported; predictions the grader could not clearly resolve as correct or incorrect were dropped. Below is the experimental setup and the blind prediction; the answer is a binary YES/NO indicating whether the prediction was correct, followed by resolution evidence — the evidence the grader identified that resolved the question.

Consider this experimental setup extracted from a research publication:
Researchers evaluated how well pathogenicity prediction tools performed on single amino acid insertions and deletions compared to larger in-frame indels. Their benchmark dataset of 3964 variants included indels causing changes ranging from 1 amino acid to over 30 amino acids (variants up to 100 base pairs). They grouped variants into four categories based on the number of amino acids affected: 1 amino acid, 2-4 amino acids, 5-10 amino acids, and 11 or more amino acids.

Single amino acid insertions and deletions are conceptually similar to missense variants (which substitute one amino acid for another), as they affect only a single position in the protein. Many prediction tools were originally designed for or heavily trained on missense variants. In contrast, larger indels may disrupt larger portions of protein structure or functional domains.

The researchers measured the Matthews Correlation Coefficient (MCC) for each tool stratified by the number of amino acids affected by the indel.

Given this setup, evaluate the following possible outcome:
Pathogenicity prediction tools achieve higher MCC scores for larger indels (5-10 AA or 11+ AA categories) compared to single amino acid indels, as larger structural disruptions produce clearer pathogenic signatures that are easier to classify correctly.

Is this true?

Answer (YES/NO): NO